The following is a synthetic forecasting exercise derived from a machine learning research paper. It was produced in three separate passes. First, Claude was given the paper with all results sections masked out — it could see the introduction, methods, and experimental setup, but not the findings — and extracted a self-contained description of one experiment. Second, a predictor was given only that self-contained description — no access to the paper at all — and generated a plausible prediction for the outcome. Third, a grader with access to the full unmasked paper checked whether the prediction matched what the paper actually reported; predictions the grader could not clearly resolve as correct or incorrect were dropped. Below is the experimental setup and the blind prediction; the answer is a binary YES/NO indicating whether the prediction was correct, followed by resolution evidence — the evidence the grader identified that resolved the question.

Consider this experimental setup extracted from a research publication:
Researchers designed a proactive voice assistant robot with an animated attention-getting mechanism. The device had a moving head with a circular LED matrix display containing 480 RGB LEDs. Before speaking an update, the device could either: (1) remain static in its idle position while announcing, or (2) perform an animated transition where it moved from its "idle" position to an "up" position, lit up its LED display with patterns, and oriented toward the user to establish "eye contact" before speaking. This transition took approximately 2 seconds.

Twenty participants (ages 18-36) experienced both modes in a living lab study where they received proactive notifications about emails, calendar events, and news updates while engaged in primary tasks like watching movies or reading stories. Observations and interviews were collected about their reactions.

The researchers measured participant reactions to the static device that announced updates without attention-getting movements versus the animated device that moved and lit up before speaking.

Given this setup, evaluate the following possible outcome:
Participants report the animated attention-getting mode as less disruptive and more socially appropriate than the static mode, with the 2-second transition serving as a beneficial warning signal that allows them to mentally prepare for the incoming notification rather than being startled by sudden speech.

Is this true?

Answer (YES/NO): YES